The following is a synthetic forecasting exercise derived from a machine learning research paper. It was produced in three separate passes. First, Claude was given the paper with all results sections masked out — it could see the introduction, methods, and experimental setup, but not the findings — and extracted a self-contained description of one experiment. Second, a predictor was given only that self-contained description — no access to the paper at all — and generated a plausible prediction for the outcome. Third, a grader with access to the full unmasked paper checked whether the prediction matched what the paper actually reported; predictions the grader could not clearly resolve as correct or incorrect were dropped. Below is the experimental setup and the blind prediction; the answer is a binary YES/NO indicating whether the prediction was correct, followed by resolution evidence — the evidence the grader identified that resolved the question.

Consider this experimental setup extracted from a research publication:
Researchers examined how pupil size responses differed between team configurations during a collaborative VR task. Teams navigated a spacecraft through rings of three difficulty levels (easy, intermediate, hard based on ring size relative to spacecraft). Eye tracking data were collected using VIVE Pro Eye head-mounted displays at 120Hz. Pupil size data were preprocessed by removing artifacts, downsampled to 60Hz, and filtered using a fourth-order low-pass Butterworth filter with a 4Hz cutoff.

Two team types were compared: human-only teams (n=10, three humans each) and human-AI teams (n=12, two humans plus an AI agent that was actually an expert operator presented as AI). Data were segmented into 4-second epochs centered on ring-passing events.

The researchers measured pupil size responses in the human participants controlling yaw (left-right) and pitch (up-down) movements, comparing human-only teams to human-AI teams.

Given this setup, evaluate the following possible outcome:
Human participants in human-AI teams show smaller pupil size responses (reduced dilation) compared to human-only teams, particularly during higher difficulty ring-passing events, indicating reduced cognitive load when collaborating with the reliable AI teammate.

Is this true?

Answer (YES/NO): NO